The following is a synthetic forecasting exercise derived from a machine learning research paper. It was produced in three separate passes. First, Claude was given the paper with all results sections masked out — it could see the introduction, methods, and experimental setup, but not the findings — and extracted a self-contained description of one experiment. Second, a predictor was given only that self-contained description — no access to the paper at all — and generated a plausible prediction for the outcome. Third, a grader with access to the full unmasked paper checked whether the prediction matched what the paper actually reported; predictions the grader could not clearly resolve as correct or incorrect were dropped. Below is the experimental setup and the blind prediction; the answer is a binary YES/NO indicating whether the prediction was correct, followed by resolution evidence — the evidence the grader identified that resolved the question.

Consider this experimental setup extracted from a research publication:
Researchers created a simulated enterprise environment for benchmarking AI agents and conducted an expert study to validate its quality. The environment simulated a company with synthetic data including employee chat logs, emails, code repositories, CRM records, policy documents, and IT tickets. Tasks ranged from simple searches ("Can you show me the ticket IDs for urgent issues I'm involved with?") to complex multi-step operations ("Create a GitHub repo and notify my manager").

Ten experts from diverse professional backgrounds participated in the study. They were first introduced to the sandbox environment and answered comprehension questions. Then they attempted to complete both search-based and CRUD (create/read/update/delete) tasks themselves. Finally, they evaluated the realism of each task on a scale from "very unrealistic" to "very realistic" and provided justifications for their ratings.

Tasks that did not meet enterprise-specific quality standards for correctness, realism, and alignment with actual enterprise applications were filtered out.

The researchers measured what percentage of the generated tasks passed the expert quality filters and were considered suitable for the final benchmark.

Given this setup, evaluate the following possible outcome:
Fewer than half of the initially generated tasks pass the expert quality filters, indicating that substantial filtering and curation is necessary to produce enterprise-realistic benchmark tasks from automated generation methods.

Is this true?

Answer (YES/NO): NO